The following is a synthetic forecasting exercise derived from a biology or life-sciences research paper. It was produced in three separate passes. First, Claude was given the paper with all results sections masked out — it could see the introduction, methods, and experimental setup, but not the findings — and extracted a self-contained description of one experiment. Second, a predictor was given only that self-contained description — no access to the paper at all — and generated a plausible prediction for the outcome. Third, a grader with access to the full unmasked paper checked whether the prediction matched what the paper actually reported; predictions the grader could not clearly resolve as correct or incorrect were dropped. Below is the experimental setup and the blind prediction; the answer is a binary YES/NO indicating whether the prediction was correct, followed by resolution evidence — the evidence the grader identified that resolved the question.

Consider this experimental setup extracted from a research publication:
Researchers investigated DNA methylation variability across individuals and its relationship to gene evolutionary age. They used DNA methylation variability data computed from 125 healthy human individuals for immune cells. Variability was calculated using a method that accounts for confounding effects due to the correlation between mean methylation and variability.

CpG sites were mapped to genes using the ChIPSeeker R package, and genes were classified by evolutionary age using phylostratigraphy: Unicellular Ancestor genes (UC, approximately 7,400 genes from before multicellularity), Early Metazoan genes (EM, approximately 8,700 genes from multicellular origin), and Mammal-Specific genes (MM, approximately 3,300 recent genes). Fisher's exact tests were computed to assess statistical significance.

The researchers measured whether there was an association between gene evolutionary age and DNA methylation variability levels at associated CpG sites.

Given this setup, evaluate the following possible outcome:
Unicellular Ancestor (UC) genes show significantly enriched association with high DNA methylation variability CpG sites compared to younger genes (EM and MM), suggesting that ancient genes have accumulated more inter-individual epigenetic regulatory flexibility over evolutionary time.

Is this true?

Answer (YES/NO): NO